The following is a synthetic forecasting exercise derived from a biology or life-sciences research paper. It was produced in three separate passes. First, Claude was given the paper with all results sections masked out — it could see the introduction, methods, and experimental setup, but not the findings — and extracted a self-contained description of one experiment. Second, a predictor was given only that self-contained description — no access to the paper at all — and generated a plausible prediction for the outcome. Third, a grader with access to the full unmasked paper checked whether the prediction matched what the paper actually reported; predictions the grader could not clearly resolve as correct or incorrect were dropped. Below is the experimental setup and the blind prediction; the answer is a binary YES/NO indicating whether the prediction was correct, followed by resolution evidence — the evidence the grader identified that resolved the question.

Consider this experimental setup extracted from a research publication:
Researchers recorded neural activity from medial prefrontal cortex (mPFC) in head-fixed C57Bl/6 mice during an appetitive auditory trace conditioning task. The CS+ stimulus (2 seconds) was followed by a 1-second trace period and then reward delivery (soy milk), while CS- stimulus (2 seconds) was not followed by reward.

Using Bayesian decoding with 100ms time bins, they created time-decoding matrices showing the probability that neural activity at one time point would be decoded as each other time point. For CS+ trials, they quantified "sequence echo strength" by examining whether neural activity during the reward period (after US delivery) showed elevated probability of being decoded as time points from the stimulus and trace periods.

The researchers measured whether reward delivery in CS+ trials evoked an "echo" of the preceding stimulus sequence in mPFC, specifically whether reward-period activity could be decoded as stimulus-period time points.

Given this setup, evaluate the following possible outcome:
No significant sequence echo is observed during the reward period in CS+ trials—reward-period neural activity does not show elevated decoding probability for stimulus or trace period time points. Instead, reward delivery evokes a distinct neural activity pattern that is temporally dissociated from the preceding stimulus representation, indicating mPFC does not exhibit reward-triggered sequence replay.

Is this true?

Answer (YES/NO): NO